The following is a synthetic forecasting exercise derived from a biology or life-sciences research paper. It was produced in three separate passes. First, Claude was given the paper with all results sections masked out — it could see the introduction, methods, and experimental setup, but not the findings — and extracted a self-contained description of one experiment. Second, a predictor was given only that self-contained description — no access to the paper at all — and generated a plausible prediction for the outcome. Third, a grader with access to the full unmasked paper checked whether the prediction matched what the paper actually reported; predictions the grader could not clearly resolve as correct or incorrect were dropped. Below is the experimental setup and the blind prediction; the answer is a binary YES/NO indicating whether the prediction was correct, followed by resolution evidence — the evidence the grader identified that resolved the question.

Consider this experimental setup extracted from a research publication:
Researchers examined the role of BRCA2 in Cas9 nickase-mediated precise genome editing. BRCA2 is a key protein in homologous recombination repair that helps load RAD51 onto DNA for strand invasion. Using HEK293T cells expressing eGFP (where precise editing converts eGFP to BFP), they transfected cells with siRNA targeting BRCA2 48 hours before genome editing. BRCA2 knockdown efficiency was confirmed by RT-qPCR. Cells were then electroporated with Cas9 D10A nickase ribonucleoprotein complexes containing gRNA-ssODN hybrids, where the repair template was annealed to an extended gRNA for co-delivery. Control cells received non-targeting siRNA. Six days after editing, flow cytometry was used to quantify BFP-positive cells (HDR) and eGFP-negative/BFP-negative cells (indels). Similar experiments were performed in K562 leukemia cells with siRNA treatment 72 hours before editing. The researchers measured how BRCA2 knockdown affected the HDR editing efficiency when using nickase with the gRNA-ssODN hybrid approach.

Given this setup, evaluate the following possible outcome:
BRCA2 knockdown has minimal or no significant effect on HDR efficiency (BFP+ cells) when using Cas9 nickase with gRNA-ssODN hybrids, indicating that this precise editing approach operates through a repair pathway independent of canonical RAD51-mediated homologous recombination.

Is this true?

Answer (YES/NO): NO